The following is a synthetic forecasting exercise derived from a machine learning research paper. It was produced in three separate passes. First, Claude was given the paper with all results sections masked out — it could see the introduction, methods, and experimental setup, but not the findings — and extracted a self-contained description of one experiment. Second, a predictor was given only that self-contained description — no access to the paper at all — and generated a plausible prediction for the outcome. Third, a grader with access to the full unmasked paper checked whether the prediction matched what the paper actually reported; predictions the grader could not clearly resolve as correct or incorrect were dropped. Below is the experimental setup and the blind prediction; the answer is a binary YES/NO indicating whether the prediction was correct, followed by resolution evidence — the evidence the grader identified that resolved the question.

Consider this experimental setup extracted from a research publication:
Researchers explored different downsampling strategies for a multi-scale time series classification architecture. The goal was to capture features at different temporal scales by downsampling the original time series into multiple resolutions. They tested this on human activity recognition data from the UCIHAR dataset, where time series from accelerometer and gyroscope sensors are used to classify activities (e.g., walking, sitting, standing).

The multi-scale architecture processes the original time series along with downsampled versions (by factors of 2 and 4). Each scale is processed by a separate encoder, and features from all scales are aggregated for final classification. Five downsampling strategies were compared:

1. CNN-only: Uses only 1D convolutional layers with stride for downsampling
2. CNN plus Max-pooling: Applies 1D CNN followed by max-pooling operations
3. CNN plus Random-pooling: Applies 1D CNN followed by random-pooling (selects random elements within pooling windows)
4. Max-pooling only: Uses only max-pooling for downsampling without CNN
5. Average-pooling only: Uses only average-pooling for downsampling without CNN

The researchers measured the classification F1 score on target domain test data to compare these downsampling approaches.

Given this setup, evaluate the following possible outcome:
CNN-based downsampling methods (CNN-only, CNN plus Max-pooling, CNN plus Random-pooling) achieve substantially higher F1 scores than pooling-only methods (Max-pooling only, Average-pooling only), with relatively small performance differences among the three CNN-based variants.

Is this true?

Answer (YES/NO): NO